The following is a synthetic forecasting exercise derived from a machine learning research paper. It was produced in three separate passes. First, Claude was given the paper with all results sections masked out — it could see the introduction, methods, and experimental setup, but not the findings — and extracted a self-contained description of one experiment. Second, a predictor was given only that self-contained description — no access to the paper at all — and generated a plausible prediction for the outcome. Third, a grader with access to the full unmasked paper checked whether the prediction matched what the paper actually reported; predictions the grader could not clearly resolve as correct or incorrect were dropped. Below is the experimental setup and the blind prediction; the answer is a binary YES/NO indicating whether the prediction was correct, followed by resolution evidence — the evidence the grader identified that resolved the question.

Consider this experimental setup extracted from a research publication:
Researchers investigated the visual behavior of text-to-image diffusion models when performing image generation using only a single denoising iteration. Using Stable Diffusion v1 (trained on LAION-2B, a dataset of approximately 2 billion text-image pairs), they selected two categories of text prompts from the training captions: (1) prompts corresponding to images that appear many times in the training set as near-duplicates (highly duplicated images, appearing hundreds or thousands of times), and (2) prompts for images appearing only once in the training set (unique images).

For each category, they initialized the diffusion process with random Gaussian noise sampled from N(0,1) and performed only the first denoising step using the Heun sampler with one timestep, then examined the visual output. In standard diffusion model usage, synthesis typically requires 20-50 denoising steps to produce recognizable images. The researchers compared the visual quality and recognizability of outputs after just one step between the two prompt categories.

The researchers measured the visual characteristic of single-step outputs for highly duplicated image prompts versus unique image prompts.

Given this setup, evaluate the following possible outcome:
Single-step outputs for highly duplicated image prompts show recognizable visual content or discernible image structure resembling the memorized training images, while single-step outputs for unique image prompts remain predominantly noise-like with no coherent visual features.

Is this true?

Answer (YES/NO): NO